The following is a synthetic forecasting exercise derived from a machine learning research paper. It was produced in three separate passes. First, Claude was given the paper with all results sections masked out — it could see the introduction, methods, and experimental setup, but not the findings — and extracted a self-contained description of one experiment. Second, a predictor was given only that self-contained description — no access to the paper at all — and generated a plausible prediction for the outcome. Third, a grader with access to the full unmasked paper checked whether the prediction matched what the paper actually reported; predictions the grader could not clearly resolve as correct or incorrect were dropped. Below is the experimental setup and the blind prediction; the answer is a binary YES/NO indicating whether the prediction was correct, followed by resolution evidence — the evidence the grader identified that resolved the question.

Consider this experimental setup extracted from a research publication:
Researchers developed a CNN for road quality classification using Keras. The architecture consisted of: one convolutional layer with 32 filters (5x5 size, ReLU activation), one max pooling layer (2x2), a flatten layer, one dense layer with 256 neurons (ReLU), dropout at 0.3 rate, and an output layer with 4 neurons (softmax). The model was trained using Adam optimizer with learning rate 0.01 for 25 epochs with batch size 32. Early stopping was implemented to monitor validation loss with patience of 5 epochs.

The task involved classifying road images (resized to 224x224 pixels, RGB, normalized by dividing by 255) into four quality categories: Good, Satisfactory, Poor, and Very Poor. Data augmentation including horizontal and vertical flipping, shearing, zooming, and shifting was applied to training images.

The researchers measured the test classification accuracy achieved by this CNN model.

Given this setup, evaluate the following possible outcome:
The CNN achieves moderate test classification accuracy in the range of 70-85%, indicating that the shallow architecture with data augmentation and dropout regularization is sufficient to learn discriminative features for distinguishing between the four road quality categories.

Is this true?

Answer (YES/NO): NO